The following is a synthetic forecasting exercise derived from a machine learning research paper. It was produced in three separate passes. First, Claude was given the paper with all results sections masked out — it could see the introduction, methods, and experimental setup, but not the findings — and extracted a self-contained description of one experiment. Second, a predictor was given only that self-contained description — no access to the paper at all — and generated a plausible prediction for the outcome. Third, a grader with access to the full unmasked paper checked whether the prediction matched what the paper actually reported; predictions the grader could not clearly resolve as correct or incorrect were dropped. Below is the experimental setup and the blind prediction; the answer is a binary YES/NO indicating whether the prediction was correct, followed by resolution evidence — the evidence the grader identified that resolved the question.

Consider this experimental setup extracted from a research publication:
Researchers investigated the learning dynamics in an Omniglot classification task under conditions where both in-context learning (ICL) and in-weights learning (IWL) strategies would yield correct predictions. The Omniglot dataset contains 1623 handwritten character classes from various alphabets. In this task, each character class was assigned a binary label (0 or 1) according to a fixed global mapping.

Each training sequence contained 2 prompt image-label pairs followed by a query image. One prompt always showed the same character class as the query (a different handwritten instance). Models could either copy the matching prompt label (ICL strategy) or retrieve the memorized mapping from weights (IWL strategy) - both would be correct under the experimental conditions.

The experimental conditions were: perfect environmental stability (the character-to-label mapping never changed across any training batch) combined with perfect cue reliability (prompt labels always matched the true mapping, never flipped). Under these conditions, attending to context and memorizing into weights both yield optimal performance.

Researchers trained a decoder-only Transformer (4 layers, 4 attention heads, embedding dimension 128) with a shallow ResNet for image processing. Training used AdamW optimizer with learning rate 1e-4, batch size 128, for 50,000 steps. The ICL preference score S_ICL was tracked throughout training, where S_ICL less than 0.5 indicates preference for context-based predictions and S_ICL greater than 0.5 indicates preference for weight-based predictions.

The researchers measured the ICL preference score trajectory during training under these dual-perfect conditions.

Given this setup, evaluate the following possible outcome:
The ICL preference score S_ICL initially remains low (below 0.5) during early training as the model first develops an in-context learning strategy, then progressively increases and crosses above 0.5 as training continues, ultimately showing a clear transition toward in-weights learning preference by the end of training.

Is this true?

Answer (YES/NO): NO